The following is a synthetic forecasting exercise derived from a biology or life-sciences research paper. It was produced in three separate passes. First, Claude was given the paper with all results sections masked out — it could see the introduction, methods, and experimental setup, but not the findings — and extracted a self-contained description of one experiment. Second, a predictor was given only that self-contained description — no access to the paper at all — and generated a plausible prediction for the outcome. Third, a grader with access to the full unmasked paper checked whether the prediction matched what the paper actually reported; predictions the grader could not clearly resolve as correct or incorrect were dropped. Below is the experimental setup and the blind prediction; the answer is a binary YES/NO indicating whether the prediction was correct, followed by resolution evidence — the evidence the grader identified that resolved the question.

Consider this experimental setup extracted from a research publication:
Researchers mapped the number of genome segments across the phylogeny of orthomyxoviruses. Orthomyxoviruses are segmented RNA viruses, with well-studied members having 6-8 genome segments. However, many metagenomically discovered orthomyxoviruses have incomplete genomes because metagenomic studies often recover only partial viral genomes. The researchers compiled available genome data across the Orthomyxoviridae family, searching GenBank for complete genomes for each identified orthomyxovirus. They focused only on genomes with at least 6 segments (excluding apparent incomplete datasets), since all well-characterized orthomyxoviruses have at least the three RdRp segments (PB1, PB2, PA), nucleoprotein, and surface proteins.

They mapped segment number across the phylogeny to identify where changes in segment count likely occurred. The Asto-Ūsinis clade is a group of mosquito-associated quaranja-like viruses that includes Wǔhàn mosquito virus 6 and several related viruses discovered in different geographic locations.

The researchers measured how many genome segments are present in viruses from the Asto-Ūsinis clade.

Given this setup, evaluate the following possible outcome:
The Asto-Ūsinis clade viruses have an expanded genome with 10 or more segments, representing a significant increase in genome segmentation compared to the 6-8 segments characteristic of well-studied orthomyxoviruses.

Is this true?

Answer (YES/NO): NO